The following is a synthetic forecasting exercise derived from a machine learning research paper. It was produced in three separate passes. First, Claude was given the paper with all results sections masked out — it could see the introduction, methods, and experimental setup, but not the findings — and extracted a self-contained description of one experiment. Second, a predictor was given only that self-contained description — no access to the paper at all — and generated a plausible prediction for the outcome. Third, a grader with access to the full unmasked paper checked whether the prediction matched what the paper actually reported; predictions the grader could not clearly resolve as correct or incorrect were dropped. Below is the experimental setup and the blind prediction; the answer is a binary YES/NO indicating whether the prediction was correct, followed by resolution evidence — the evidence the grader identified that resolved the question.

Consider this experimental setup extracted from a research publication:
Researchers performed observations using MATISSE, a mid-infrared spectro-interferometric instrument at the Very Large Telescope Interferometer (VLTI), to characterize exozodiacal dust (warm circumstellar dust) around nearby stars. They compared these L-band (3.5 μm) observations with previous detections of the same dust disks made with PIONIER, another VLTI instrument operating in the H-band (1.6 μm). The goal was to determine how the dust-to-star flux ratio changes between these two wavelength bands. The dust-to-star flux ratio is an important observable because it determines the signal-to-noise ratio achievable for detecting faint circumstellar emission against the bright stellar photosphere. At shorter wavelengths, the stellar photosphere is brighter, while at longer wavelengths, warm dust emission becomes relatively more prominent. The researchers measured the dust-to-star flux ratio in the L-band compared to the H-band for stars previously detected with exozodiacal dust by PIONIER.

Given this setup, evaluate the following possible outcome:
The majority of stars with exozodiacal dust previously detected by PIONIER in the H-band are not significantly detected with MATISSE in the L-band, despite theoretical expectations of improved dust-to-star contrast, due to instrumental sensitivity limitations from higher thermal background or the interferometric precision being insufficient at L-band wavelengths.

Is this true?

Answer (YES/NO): NO